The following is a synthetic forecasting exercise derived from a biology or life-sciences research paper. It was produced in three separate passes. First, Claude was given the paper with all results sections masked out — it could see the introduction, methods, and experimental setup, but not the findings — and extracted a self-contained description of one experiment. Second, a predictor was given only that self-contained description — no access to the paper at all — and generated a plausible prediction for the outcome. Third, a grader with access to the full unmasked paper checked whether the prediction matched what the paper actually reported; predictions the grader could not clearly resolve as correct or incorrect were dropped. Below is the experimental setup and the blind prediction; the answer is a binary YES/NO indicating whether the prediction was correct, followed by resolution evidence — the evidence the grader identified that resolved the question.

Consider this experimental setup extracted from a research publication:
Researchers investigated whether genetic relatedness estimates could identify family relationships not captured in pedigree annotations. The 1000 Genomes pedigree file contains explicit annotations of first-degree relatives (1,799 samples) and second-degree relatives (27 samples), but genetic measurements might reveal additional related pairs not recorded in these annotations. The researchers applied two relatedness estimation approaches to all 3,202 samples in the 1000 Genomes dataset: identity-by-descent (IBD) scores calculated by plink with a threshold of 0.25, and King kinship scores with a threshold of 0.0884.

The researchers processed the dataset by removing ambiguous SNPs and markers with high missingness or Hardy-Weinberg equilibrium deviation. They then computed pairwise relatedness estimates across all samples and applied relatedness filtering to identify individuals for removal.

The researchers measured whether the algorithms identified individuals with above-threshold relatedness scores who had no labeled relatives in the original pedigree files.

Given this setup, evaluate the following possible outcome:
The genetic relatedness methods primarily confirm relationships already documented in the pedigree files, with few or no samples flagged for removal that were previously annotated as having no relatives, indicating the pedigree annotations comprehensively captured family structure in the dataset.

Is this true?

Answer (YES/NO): NO